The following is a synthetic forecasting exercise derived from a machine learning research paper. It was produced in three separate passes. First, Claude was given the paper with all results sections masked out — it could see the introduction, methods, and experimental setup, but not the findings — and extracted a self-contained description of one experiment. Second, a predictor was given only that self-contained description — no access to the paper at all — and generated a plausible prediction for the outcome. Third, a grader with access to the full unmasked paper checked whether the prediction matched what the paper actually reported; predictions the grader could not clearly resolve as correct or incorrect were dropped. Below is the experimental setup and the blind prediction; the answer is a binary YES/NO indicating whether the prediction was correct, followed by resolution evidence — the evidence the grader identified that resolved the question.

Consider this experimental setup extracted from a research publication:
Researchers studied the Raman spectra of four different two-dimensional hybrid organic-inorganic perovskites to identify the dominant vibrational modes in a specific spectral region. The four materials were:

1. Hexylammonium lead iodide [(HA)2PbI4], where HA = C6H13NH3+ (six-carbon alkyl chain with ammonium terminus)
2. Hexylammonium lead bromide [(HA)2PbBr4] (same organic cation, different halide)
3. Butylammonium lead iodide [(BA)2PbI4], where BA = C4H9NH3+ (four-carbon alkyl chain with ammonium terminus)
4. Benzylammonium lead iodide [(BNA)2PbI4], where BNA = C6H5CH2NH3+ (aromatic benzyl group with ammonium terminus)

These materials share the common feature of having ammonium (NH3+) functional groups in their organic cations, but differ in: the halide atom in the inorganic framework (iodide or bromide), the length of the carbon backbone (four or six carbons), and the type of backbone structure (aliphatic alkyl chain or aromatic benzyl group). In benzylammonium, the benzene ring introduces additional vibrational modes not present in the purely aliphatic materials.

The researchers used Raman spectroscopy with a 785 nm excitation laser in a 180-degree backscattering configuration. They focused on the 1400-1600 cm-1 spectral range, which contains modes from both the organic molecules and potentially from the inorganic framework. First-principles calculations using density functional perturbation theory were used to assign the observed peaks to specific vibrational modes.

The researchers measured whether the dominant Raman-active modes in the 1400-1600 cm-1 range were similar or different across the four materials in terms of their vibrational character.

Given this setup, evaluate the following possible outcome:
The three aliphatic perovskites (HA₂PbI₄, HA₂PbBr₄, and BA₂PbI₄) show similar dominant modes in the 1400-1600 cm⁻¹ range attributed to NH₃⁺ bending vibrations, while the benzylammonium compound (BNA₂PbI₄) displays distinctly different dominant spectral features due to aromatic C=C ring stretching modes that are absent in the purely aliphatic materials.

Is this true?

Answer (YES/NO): NO